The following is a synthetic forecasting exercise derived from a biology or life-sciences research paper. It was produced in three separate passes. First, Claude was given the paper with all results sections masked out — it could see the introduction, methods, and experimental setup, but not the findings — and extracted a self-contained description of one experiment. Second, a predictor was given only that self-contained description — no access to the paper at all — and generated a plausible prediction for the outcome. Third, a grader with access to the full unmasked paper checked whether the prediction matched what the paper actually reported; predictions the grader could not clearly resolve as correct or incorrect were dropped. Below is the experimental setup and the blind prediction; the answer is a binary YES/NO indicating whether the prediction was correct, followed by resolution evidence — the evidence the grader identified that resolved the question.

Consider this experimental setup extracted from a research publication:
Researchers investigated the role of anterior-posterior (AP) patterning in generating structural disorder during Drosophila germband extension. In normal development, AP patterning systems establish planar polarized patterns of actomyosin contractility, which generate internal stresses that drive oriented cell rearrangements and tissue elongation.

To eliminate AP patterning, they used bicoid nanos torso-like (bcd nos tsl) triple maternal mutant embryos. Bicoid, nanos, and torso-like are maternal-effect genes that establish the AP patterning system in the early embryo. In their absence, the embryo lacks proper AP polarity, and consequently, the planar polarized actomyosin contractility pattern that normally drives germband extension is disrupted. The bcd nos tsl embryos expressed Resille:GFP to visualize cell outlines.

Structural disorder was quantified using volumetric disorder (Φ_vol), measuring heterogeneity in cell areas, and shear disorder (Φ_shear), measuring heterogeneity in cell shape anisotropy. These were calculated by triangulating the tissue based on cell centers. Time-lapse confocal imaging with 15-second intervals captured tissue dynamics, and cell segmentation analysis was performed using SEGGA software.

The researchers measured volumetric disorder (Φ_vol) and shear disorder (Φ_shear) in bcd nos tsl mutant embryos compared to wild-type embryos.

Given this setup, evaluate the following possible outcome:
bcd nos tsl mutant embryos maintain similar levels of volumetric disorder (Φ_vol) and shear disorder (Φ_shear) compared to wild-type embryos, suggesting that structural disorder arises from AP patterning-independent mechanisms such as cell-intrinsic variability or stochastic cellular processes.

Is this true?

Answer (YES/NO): NO